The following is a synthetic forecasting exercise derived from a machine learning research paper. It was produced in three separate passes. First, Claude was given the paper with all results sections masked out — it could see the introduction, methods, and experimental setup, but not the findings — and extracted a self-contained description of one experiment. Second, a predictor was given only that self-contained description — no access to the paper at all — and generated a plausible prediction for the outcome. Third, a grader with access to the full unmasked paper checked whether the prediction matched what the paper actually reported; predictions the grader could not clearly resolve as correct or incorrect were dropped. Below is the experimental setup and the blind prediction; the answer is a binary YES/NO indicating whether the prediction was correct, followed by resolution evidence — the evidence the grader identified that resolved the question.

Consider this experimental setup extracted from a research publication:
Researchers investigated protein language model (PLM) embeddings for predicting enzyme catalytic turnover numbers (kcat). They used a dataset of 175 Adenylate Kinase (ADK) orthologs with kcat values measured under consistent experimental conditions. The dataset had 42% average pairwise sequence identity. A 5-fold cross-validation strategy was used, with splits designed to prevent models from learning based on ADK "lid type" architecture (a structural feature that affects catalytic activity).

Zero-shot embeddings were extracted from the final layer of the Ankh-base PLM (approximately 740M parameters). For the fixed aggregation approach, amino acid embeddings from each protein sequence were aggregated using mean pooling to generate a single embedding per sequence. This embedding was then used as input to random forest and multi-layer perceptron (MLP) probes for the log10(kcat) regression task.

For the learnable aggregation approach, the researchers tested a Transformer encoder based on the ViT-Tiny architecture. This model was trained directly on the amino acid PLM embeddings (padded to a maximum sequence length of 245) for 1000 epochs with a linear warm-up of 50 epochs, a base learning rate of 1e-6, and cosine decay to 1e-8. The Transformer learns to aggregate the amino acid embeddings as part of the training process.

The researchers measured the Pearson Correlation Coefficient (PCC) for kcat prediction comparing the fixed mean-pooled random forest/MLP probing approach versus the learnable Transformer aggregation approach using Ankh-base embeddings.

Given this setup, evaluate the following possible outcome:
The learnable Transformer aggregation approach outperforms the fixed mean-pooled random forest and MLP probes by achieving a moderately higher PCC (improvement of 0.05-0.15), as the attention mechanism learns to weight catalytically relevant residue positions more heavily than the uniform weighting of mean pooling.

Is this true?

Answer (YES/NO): NO